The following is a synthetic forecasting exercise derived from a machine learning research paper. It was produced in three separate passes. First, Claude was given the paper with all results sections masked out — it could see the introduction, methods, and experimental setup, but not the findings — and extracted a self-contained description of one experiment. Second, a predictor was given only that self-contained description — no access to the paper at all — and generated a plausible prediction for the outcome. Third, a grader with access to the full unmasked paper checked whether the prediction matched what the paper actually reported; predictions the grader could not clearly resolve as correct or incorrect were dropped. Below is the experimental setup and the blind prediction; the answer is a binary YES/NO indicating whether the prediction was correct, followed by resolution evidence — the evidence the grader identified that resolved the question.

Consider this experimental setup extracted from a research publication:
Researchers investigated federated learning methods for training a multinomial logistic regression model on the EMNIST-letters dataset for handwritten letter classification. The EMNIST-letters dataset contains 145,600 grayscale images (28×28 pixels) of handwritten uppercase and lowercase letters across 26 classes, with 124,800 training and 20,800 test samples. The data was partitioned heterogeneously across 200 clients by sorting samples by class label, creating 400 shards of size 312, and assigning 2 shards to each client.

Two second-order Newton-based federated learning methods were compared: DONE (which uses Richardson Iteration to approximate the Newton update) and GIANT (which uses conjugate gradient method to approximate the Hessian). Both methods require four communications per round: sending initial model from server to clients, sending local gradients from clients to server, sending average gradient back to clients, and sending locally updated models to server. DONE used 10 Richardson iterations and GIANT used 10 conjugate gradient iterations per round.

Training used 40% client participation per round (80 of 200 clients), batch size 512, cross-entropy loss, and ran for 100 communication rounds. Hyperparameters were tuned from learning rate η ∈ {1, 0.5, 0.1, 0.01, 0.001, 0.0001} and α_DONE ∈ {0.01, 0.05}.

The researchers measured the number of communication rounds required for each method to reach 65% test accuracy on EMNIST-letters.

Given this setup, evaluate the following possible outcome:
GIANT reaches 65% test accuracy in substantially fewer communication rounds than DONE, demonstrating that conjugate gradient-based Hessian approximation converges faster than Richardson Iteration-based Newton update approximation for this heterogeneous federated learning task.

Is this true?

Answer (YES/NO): YES